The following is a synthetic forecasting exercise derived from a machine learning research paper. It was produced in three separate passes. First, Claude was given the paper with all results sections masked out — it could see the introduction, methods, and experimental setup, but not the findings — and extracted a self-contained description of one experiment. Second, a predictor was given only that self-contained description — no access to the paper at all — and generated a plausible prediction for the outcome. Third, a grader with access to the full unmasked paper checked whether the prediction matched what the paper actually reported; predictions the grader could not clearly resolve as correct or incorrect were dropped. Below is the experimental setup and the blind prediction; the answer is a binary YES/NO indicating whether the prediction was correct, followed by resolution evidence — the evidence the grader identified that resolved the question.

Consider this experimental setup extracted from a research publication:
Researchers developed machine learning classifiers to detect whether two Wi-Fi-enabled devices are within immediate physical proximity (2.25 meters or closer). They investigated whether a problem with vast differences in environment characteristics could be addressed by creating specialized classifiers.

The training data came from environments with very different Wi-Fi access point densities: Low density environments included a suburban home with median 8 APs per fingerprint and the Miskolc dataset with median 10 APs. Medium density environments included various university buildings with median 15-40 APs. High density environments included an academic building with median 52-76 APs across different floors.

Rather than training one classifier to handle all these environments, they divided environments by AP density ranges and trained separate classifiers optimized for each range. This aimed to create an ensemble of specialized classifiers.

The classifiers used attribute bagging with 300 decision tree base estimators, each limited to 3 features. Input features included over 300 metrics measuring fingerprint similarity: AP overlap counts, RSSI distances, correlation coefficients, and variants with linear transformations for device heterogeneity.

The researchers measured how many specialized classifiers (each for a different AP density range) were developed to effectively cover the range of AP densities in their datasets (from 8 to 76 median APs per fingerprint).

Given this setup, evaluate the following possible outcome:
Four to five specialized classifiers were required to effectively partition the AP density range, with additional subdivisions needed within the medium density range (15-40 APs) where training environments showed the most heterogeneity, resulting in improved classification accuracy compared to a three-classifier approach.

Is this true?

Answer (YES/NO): NO